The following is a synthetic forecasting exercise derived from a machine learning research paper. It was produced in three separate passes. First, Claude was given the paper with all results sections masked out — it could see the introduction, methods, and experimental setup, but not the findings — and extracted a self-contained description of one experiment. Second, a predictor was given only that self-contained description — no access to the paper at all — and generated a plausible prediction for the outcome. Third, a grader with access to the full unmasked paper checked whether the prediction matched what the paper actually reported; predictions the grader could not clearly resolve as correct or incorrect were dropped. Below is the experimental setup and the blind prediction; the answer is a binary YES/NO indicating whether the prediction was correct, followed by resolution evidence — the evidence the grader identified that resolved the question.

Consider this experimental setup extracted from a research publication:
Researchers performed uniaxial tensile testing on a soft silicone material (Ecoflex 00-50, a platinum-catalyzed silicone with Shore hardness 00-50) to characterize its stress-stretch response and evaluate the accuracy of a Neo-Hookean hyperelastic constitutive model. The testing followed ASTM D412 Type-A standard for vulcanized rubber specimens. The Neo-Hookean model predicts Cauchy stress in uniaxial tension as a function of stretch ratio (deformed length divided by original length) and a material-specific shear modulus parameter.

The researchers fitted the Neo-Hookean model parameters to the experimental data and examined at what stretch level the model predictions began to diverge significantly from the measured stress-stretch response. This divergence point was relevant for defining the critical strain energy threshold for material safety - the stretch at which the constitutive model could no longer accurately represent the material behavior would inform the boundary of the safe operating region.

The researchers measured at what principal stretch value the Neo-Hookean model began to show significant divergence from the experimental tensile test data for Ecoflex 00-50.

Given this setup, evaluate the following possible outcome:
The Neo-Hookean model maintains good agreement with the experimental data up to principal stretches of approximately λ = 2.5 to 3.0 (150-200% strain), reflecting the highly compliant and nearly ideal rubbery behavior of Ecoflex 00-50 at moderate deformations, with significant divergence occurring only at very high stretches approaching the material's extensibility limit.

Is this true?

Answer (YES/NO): NO